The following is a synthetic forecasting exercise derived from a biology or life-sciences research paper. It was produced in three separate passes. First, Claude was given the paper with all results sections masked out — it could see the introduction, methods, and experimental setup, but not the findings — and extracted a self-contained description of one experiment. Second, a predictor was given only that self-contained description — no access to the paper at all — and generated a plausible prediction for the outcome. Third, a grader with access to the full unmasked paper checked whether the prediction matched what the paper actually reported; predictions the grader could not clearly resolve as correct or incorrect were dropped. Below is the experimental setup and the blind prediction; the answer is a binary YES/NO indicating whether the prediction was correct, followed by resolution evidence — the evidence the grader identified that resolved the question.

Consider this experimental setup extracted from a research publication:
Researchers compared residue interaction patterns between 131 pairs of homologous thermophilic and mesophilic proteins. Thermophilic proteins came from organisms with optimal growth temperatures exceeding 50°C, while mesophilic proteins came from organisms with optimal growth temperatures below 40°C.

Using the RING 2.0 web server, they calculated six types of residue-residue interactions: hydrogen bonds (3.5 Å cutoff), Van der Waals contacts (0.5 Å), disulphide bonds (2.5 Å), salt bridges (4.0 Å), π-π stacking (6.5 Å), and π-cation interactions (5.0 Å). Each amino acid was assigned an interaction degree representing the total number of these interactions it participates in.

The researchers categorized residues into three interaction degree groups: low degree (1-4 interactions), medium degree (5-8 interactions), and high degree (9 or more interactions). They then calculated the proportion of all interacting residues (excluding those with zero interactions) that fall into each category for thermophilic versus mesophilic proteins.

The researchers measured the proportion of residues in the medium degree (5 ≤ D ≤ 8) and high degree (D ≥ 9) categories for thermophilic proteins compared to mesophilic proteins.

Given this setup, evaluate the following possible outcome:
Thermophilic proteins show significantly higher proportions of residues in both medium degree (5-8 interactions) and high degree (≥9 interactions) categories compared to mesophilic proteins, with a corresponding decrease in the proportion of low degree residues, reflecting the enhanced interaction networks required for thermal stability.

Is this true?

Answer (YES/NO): NO